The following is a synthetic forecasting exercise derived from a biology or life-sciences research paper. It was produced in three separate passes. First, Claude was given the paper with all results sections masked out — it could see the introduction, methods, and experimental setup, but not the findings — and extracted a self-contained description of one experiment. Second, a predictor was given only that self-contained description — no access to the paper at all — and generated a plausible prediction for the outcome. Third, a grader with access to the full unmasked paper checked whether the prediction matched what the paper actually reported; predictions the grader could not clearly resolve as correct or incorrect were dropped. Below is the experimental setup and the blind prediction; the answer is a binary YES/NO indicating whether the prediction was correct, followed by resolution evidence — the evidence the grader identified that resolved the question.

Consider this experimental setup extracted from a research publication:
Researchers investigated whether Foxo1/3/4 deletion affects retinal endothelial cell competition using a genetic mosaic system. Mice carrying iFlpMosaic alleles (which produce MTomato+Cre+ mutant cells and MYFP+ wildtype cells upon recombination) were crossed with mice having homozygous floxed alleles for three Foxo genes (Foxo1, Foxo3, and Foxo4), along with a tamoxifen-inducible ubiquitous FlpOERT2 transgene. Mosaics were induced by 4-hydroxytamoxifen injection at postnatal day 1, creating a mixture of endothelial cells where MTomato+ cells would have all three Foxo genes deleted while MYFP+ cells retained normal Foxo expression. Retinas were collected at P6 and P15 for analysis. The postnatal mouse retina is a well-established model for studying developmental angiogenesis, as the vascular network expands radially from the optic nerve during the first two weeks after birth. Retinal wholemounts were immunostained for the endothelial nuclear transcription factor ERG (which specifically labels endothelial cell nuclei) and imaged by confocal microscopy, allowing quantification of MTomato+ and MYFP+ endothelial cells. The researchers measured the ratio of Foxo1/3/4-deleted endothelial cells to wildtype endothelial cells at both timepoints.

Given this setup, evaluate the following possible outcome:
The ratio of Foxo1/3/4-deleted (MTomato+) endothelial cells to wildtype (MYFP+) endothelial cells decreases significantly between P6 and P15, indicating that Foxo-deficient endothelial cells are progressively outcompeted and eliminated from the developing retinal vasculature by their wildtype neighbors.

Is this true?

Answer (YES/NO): NO